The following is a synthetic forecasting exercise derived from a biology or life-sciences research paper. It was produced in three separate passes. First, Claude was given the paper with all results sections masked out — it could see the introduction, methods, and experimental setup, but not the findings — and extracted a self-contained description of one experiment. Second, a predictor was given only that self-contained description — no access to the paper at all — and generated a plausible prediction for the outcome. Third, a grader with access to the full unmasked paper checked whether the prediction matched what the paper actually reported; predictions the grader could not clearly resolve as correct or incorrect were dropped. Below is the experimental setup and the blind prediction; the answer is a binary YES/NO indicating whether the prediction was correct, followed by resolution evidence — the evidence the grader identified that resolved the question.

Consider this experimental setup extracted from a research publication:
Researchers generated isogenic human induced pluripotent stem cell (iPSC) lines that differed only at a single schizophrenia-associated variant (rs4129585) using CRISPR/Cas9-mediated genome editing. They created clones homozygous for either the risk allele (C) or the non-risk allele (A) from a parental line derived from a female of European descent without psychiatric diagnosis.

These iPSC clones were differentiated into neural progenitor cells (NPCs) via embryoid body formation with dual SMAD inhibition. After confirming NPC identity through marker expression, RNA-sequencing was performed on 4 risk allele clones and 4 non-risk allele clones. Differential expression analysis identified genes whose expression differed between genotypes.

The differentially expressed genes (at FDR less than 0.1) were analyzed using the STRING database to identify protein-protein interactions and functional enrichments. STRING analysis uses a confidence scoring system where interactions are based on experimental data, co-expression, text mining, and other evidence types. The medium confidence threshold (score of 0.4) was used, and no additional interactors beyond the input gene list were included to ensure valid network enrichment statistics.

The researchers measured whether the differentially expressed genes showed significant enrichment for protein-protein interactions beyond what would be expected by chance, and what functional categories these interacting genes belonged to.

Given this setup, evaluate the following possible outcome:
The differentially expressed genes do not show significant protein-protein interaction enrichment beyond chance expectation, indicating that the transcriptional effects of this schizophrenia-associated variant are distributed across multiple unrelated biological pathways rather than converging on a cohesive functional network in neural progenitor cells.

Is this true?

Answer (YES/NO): NO